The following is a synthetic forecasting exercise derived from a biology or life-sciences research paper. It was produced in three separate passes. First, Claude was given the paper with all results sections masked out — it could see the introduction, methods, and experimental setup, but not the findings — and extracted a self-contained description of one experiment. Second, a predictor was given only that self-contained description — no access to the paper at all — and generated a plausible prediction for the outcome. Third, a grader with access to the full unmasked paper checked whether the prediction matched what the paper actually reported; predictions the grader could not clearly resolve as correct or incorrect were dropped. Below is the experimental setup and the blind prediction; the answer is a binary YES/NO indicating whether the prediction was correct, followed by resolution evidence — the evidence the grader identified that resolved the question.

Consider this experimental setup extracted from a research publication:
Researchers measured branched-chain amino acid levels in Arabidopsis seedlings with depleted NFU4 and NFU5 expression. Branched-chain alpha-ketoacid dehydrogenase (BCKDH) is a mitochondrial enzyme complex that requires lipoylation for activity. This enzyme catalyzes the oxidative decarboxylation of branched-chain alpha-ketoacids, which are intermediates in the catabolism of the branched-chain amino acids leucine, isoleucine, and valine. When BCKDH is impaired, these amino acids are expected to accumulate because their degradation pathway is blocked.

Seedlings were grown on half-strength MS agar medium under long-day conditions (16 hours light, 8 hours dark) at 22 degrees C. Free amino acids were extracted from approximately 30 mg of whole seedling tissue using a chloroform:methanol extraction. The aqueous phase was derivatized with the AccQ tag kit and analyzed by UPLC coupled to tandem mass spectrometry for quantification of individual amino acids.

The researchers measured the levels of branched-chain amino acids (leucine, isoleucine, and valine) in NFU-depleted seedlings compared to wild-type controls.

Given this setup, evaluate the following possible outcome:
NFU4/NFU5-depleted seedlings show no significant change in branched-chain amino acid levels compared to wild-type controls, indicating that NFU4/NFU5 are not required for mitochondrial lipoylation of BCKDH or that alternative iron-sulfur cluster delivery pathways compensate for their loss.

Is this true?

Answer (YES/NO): NO